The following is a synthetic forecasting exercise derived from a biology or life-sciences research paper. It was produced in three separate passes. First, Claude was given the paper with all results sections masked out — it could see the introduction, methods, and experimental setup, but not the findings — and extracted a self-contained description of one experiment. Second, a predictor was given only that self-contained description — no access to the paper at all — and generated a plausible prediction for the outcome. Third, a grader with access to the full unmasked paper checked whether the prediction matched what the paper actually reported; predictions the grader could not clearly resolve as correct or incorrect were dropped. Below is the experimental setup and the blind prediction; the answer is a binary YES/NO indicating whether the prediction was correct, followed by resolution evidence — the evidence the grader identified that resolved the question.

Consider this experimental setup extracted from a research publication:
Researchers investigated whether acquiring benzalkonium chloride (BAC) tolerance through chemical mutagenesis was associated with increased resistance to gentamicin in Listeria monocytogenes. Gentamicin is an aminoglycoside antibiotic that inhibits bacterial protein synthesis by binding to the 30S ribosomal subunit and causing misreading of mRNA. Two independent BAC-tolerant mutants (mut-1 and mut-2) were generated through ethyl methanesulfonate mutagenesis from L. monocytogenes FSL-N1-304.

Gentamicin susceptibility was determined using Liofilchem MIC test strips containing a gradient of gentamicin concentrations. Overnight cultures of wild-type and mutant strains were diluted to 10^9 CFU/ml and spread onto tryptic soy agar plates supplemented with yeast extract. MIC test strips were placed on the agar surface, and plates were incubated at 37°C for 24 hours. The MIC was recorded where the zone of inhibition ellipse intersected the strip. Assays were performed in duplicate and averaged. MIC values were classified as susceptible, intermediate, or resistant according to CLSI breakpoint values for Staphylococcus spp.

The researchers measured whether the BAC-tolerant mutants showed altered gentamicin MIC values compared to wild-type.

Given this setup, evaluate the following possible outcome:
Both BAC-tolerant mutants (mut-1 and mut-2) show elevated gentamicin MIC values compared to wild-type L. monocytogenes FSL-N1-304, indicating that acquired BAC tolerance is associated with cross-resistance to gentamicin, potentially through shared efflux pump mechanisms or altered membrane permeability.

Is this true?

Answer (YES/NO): NO